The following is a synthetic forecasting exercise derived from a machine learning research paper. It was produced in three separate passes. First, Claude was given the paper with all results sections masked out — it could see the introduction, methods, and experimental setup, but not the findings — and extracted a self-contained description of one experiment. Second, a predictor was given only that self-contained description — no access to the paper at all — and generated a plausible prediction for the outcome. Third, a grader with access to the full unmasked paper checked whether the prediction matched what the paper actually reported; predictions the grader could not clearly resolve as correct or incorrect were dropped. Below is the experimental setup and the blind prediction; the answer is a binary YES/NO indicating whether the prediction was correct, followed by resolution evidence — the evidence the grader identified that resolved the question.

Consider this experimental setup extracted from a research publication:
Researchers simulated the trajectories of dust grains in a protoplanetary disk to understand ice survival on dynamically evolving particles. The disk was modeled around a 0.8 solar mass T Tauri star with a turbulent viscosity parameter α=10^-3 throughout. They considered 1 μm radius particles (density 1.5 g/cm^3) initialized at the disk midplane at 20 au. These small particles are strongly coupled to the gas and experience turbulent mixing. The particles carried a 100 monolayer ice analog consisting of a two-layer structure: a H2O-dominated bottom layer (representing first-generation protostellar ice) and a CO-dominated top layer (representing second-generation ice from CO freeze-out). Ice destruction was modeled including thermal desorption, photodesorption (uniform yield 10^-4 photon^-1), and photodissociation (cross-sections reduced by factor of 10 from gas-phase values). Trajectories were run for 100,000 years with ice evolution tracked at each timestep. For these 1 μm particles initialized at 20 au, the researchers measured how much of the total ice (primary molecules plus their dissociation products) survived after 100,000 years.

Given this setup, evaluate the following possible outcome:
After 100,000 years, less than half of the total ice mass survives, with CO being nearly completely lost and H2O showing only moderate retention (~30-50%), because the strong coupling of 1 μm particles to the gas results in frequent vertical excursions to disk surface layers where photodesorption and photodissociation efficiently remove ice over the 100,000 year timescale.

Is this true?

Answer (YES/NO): NO